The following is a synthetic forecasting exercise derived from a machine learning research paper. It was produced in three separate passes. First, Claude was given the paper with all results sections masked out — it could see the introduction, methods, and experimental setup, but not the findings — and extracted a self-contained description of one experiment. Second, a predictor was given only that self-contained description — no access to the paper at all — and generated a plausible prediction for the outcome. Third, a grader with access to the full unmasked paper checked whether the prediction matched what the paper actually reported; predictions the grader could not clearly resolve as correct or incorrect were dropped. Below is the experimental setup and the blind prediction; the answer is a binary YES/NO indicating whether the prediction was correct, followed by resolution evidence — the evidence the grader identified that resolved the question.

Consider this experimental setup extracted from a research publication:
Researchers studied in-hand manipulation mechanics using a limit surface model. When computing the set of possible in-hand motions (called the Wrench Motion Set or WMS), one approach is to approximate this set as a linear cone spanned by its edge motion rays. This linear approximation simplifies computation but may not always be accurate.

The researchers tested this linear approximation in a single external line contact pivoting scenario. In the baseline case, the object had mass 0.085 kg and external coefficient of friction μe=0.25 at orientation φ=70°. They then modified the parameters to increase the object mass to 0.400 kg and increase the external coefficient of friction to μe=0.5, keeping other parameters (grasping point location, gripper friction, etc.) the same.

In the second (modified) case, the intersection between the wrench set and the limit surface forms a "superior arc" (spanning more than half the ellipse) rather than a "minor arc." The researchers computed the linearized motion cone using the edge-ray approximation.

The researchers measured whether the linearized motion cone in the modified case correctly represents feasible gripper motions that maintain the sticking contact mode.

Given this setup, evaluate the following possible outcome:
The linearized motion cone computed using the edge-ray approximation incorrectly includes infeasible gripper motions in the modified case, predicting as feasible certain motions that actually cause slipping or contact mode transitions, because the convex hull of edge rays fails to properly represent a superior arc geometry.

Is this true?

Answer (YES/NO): YES